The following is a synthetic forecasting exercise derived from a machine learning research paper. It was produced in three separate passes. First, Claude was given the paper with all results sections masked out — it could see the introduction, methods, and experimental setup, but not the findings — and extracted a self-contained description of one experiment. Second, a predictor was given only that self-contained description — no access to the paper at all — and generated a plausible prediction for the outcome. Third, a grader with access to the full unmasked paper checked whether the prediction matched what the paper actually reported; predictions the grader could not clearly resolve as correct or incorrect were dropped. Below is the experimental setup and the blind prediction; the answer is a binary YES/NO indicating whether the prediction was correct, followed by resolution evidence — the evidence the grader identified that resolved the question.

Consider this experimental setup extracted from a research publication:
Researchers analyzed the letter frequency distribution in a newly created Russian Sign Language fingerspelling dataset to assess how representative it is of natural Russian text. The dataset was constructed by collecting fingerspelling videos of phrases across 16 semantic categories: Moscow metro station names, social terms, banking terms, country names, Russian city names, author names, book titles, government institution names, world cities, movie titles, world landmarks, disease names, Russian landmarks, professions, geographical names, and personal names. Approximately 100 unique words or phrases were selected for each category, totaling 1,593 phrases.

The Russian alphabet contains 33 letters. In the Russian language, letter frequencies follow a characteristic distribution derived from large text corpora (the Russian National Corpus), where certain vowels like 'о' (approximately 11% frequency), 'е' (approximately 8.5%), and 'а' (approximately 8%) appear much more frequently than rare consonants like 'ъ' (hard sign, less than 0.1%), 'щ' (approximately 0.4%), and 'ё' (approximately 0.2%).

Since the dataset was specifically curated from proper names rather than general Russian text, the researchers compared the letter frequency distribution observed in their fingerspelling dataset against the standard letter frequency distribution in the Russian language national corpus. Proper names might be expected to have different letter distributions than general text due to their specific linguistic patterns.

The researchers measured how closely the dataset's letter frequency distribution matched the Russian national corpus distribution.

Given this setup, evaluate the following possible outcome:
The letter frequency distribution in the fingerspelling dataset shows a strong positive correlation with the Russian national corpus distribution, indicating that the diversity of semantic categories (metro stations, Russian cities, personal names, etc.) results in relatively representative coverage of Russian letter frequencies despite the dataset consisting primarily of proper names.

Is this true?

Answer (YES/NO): YES